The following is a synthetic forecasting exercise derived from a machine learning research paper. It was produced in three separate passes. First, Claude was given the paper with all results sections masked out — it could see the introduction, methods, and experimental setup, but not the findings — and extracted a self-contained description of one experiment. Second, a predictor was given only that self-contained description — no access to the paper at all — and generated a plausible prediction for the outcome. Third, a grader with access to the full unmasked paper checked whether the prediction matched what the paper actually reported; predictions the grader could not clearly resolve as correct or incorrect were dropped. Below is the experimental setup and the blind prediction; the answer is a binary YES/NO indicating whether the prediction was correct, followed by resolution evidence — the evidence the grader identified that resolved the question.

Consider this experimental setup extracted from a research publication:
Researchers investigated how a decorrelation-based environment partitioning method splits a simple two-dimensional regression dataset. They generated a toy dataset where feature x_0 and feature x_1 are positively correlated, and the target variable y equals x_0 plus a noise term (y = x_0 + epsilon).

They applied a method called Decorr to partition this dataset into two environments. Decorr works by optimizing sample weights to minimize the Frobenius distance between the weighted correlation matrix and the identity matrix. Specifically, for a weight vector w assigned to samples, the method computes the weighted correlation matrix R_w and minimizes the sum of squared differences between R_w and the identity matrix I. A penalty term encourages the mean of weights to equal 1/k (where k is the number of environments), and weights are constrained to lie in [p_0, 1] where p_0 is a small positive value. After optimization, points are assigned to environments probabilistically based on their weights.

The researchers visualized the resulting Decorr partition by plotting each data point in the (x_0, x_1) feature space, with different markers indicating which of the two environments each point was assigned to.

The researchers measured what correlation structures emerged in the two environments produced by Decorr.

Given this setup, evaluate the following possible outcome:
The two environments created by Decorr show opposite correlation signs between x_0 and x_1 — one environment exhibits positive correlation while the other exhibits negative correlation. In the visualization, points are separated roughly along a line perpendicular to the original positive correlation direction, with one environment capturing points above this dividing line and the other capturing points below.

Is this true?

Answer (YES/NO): NO